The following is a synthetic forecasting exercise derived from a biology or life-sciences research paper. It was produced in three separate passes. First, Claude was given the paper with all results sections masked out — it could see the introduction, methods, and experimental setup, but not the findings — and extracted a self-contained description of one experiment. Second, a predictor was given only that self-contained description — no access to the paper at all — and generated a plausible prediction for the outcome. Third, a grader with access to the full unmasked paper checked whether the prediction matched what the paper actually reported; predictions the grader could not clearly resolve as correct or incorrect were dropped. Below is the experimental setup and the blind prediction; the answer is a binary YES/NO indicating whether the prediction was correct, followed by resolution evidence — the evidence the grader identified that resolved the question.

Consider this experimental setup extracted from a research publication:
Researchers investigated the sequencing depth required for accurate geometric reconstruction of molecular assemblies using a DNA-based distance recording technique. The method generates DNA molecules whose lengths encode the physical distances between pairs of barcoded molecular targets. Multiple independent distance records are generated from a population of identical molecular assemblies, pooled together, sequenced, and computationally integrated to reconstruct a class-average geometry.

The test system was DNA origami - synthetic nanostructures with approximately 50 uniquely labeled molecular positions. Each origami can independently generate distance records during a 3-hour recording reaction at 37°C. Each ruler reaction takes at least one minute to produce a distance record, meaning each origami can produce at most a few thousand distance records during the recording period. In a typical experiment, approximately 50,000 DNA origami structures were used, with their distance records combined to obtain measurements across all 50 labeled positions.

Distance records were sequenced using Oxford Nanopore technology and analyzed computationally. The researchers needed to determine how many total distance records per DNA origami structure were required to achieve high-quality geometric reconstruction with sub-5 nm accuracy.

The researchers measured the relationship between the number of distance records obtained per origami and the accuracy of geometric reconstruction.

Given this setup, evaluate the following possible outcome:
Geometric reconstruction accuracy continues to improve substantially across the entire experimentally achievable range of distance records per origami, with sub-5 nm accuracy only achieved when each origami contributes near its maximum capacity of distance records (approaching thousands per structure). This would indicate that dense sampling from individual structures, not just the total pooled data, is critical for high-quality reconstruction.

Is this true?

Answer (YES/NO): NO